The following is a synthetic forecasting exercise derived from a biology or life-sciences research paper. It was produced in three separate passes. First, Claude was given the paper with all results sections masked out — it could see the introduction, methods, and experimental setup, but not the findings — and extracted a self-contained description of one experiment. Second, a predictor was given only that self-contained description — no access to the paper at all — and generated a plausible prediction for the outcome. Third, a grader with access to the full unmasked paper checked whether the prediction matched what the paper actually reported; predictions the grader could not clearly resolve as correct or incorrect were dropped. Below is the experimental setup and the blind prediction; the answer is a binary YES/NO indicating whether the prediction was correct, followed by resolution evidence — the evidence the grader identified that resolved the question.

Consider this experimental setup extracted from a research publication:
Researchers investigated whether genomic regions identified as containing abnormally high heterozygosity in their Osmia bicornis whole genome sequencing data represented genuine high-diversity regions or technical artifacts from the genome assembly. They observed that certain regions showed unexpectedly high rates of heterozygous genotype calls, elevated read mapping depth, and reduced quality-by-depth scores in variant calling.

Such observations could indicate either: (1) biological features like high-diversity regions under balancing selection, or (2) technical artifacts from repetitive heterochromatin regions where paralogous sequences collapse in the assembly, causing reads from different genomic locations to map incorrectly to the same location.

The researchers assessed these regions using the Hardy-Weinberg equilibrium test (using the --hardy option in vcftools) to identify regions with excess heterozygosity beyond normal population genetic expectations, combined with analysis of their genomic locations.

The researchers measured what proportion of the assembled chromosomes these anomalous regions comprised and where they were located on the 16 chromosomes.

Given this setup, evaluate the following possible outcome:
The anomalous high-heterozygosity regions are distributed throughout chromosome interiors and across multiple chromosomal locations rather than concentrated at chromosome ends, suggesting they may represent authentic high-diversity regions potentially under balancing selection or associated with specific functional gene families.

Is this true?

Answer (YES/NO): NO